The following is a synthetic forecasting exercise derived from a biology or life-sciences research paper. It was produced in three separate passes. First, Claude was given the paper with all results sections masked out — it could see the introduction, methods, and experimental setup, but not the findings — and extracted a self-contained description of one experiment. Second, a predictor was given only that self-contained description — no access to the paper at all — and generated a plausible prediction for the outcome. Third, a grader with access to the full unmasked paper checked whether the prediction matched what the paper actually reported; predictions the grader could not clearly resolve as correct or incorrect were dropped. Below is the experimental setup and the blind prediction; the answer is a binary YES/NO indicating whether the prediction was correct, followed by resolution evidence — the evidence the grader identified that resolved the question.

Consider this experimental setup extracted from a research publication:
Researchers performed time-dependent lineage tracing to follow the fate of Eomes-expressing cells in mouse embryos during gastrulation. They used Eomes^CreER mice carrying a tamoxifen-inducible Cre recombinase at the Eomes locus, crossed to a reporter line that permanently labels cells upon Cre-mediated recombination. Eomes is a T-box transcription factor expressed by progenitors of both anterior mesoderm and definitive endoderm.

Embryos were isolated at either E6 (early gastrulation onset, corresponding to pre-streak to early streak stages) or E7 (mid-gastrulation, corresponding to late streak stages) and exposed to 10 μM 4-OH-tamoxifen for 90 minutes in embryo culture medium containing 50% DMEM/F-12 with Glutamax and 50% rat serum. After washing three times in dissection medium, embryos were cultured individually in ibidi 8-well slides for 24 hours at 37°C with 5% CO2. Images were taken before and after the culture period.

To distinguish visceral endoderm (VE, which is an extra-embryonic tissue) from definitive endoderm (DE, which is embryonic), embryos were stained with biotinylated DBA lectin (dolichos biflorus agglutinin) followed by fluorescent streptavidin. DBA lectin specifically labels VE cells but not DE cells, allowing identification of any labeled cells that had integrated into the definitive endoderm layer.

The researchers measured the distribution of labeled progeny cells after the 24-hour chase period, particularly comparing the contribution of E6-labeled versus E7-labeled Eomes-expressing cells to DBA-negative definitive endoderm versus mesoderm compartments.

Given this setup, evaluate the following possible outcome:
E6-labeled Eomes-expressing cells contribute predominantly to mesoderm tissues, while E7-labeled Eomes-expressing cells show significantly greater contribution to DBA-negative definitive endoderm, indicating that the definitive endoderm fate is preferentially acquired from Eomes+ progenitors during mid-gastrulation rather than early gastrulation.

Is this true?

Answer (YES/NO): YES